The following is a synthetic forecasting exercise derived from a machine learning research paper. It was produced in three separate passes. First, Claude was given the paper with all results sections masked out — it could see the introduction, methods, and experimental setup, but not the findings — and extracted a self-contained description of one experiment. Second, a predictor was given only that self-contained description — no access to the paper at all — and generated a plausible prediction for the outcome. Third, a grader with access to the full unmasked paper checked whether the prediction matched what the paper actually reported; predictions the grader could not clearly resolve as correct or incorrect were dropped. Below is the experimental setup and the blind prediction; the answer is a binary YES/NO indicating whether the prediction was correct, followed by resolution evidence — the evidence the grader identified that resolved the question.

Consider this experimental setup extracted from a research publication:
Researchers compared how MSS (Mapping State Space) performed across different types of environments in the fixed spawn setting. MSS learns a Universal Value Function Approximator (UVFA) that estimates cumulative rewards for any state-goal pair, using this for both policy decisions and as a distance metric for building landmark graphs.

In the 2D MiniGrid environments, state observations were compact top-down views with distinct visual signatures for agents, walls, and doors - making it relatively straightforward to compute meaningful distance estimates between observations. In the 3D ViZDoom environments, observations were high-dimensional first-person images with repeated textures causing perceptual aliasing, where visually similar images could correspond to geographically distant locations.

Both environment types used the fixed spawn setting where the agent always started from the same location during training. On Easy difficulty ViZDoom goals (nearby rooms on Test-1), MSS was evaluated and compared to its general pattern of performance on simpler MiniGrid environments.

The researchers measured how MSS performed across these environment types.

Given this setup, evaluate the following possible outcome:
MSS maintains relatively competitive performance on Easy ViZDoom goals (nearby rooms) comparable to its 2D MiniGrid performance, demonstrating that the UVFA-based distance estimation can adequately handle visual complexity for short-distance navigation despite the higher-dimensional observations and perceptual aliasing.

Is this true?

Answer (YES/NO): NO